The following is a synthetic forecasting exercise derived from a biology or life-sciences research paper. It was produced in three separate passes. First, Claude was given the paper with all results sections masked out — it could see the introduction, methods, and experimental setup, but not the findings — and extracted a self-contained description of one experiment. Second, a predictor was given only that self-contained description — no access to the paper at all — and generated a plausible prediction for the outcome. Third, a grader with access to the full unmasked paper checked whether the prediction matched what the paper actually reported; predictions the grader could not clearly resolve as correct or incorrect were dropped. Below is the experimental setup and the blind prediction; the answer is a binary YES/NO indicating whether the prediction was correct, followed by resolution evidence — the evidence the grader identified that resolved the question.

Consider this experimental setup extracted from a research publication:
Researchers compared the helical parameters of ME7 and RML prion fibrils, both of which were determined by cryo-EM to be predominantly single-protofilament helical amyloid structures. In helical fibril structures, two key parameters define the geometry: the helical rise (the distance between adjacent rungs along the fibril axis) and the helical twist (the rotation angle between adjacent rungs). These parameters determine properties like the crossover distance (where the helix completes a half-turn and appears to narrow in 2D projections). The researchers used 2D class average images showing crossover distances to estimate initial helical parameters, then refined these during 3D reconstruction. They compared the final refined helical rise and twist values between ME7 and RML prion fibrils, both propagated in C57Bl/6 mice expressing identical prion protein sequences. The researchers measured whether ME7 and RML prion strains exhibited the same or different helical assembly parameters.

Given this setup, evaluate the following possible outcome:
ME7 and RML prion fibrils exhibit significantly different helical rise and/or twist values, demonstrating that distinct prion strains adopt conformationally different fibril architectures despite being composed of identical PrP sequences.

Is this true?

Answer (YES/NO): YES